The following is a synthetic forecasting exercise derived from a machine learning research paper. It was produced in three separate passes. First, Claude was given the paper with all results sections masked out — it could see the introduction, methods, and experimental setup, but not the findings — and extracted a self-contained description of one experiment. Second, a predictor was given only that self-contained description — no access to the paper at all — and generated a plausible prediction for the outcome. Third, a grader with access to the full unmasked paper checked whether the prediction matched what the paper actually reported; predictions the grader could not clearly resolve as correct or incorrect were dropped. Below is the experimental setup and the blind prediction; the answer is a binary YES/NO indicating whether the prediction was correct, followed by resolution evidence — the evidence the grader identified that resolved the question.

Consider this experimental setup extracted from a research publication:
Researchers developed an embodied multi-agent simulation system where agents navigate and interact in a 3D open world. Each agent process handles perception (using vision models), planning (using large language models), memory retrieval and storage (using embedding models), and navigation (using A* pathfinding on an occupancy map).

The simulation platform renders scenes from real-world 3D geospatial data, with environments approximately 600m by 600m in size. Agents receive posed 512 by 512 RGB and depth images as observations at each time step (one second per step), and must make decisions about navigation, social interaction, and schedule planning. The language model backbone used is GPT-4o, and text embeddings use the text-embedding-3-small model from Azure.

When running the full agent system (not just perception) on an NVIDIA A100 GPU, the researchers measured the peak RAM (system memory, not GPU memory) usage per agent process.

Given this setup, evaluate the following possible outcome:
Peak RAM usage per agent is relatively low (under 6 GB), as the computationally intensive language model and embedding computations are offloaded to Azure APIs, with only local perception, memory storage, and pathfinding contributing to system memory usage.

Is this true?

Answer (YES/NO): YES